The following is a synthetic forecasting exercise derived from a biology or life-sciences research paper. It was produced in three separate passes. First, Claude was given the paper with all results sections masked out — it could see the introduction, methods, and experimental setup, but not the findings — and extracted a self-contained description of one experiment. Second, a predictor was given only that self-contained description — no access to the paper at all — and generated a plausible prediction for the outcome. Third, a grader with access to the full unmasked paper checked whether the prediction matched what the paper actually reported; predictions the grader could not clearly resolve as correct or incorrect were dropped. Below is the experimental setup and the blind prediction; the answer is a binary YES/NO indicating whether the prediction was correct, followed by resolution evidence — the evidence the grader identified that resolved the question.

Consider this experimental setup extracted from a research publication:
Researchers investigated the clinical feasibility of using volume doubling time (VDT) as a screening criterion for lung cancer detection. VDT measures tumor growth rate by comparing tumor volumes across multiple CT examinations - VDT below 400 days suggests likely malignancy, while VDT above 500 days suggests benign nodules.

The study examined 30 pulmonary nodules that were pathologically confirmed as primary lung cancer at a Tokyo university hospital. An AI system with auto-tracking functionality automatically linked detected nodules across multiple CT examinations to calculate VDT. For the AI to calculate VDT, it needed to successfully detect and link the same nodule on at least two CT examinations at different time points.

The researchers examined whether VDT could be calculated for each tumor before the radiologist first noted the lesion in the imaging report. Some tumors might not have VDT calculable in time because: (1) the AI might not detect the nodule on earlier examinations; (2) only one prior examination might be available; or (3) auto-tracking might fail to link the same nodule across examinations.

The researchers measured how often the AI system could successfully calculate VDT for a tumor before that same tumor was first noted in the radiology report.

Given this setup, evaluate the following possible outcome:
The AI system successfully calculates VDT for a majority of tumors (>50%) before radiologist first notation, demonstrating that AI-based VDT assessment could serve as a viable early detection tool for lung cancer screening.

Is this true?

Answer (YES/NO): NO